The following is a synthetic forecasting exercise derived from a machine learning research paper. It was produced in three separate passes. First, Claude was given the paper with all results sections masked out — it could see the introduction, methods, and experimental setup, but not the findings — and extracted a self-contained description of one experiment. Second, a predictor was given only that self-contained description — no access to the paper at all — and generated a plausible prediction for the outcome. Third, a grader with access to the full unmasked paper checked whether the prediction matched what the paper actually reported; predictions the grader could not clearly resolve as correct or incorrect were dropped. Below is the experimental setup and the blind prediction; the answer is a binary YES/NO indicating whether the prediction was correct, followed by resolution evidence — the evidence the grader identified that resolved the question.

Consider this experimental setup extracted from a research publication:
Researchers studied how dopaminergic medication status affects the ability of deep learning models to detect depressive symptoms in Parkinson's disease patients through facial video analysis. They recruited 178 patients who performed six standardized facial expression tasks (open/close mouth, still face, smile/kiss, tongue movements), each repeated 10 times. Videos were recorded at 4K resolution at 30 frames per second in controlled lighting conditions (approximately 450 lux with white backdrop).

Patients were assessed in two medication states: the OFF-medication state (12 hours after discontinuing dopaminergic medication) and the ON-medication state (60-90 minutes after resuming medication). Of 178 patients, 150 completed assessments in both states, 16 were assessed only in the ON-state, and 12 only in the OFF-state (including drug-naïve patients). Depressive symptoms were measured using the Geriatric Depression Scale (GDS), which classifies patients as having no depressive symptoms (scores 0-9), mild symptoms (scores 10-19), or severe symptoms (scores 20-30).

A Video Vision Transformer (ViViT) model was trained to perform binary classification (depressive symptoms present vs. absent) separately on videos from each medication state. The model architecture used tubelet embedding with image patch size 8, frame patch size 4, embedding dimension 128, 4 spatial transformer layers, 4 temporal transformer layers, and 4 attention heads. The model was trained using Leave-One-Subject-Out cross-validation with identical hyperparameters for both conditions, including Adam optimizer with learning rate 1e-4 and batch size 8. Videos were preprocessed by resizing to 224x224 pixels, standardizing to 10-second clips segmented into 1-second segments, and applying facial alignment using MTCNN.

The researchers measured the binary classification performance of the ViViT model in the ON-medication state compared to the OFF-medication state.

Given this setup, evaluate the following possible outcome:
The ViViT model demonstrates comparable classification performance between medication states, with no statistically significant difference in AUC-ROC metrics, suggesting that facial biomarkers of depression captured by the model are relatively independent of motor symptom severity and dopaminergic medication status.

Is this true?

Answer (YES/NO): NO